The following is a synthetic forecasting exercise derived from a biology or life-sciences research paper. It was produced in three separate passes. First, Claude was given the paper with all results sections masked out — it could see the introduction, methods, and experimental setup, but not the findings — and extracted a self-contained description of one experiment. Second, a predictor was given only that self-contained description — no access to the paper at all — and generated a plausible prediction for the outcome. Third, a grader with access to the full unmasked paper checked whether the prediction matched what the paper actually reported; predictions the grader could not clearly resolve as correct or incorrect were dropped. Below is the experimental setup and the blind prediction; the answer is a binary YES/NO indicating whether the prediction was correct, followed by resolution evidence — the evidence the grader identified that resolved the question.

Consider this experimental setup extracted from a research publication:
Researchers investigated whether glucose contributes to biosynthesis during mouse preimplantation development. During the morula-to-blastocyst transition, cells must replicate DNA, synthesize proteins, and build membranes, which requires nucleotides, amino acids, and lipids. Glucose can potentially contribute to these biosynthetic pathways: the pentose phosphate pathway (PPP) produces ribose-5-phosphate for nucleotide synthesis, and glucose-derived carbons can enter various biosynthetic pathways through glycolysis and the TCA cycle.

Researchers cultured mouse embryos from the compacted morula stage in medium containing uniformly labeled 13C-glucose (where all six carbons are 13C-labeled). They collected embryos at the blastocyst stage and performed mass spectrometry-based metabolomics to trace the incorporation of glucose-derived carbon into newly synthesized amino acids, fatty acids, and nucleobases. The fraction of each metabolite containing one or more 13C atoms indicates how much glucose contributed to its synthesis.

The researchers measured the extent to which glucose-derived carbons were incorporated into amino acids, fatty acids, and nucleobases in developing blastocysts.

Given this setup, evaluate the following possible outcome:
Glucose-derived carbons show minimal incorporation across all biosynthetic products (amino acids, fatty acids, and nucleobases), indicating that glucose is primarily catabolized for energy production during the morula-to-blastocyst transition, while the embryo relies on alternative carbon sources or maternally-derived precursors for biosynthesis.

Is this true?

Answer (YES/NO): NO